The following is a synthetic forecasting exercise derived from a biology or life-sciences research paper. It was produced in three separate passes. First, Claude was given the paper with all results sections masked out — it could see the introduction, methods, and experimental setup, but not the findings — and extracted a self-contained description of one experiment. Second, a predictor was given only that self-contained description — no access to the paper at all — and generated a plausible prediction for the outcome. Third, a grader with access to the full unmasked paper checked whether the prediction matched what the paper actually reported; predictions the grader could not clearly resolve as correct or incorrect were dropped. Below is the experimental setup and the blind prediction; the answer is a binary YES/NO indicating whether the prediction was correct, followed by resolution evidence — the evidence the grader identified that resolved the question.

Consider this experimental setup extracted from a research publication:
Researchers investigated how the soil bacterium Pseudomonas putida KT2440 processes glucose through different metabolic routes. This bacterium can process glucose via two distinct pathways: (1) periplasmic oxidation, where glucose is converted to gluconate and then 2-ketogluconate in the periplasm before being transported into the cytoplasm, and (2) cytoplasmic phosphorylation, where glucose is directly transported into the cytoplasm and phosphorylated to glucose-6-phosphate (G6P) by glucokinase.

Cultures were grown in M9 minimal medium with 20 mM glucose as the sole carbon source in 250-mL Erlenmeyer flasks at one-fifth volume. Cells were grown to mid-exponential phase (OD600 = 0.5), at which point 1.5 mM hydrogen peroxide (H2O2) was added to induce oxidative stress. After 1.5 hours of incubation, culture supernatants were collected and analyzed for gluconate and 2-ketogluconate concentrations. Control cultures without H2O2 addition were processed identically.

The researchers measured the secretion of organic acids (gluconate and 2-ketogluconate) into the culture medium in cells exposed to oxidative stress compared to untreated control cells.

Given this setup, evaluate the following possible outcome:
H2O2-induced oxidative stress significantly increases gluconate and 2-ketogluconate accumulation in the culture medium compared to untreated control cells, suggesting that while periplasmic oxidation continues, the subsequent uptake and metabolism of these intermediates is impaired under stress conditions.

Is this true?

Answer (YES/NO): NO